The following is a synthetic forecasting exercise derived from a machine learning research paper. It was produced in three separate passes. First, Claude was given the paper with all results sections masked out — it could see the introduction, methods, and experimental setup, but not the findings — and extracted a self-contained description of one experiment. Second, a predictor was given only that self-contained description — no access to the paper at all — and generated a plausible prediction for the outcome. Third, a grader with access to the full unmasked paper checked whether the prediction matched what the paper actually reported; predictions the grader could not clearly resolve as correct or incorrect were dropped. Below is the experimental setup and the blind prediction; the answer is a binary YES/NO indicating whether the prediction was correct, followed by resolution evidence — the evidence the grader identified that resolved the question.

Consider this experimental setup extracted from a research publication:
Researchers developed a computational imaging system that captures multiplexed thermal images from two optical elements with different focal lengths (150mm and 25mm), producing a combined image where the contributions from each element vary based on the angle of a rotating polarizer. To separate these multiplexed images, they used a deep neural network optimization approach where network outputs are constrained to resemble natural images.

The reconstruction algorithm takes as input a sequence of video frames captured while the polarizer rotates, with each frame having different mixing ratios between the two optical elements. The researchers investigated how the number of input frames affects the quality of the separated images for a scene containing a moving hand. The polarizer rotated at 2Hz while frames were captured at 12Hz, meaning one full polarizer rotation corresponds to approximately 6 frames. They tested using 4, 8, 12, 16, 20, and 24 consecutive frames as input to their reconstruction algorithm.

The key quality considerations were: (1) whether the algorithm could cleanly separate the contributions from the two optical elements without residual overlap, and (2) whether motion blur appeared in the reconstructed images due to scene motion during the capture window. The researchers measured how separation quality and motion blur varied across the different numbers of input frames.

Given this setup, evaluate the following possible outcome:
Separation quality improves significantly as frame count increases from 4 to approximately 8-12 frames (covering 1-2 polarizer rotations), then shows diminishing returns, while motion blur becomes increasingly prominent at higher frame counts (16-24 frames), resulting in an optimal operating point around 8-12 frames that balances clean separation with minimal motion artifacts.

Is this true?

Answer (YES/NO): NO